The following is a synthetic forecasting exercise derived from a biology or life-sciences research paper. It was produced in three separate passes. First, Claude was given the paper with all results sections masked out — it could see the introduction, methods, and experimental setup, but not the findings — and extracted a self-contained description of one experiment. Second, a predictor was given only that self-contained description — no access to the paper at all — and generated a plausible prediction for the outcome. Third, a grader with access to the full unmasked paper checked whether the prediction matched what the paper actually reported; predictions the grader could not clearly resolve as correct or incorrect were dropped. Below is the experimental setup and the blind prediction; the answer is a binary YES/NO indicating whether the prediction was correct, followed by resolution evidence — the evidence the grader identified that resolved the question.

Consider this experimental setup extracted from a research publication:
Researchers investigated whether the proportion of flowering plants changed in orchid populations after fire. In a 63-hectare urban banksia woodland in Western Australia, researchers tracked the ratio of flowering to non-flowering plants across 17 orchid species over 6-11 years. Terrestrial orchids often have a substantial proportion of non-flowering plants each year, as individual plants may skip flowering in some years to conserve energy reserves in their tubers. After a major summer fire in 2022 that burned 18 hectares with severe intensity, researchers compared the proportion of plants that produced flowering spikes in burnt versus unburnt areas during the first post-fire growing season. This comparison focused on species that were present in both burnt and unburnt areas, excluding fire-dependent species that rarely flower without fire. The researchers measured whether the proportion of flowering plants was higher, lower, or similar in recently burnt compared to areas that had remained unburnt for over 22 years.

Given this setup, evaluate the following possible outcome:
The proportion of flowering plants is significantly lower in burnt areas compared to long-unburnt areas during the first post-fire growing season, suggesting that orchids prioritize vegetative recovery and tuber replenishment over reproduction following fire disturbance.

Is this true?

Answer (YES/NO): NO